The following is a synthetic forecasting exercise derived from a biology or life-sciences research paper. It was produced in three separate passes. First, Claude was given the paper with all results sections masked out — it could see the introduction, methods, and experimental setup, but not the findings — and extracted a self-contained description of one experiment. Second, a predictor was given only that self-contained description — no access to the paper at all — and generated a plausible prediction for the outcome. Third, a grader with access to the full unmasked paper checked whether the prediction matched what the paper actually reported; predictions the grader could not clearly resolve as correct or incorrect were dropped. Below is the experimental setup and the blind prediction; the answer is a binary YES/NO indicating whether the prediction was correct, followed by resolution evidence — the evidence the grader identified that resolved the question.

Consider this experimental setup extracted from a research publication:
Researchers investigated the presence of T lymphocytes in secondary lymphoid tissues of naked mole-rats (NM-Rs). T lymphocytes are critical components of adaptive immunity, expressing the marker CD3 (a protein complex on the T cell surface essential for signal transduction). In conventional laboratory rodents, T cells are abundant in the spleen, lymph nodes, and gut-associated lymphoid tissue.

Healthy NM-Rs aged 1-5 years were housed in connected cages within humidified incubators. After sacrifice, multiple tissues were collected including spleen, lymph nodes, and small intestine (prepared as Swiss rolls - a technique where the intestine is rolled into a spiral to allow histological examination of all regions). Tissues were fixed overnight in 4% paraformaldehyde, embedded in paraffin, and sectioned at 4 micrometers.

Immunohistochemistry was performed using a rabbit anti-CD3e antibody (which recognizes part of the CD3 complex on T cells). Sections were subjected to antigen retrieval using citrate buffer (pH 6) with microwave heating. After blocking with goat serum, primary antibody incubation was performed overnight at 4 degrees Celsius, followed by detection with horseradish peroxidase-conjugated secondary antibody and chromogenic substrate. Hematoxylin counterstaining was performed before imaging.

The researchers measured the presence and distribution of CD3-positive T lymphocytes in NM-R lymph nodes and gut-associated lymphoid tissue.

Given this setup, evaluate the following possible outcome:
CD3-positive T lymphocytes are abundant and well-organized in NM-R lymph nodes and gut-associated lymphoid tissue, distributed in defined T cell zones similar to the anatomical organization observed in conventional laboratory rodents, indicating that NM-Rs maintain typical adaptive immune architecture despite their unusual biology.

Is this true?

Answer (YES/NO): NO